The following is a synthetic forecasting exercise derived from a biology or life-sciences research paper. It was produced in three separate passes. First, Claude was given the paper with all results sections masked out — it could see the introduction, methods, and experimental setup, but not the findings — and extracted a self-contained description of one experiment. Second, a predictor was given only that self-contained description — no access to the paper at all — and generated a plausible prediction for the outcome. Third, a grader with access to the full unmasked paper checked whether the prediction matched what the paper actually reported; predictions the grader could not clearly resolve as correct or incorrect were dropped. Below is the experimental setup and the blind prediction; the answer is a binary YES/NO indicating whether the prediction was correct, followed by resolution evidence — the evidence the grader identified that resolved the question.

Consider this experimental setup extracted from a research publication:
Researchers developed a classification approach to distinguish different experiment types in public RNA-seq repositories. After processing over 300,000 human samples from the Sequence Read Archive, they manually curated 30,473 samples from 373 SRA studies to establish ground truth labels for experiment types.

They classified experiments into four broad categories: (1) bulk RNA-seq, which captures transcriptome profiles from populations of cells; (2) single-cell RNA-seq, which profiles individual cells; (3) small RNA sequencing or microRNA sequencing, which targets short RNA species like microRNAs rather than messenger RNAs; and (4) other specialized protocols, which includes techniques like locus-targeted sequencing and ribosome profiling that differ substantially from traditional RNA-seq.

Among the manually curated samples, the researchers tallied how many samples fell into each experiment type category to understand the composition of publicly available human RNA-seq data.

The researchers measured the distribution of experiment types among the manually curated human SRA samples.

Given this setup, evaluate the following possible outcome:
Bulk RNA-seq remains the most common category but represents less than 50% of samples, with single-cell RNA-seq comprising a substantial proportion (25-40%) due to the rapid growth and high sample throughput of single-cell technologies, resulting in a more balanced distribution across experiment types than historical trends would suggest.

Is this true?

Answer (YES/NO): NO